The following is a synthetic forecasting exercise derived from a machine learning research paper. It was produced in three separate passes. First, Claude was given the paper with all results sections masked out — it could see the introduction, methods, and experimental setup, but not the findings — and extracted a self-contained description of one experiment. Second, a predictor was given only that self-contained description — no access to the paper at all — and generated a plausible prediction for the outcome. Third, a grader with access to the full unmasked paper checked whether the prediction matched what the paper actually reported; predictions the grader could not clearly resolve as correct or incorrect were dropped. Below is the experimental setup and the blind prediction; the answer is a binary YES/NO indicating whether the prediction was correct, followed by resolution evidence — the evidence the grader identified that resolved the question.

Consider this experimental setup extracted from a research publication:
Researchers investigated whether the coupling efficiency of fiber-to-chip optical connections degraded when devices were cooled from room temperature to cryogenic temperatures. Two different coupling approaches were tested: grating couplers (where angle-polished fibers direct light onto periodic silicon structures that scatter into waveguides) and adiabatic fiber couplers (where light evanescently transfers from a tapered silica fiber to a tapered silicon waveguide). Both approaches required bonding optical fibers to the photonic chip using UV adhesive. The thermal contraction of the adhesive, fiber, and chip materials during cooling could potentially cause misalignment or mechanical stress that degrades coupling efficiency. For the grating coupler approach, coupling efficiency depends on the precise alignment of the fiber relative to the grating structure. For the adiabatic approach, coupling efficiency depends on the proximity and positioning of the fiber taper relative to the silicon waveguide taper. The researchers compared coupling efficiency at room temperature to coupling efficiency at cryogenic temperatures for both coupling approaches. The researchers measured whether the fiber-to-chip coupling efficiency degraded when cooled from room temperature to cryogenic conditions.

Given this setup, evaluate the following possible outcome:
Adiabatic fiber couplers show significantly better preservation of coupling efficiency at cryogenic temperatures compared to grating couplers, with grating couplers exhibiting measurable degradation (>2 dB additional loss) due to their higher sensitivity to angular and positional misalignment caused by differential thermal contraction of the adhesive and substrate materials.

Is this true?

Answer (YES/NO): NO